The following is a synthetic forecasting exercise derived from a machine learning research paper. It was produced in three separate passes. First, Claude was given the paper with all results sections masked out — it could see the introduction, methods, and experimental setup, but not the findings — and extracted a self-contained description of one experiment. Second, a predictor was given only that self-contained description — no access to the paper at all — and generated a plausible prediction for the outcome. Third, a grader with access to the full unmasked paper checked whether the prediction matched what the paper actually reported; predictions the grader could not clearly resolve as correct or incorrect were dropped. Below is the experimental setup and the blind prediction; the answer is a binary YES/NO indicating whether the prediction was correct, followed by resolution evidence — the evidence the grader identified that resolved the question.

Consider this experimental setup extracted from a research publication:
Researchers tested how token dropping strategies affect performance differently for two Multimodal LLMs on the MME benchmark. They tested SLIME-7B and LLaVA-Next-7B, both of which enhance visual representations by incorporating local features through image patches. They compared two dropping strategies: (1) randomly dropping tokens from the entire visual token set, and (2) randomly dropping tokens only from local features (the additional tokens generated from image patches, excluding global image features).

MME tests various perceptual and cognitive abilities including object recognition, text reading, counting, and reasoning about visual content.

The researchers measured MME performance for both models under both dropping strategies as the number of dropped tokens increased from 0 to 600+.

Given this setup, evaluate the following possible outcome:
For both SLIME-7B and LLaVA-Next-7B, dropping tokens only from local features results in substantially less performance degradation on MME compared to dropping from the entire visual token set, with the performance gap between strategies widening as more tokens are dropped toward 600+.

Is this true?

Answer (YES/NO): NO